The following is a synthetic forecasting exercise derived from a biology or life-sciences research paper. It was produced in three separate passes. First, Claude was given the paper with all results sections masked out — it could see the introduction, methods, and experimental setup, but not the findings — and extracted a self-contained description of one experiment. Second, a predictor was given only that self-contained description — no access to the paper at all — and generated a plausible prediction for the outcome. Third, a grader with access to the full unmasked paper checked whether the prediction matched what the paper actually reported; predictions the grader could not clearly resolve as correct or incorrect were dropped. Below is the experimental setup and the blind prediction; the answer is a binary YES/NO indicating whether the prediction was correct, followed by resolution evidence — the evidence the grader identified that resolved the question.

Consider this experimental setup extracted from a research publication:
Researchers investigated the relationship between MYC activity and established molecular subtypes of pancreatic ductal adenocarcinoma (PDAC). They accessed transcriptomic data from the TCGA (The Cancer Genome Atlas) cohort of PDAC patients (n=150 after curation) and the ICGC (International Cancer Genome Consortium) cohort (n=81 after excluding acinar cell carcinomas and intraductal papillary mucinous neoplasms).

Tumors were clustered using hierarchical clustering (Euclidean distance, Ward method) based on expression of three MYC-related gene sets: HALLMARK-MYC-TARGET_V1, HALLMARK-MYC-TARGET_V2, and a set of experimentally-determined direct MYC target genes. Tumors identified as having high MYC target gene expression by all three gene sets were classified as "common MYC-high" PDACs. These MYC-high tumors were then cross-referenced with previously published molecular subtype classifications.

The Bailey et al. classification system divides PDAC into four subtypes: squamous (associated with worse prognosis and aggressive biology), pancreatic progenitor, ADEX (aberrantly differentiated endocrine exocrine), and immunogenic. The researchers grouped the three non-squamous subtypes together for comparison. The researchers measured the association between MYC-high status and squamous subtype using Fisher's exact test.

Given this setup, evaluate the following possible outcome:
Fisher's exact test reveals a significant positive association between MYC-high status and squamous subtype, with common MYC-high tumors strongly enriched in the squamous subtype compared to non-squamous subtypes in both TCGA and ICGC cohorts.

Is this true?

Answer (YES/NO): YES